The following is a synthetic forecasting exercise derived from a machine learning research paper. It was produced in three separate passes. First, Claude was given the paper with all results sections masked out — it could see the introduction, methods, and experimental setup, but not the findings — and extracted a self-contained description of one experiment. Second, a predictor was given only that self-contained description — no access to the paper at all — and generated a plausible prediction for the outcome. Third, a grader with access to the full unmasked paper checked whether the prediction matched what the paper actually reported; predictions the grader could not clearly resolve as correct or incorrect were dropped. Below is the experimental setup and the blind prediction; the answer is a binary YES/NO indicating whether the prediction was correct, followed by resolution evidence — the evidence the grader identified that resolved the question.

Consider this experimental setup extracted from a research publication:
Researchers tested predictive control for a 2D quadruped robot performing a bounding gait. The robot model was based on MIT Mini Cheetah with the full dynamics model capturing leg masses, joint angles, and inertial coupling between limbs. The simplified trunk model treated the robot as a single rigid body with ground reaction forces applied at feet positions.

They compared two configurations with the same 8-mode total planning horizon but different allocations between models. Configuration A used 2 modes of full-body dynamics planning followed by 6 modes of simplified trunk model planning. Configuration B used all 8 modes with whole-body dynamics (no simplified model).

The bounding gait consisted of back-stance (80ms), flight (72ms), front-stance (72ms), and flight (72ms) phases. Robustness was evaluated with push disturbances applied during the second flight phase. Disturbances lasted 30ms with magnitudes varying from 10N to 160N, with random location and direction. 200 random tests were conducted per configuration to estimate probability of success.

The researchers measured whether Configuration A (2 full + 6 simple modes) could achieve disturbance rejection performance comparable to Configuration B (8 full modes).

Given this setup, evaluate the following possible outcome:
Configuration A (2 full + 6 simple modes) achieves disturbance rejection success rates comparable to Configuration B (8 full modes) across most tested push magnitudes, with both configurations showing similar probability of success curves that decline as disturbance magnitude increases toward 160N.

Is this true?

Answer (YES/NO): YES